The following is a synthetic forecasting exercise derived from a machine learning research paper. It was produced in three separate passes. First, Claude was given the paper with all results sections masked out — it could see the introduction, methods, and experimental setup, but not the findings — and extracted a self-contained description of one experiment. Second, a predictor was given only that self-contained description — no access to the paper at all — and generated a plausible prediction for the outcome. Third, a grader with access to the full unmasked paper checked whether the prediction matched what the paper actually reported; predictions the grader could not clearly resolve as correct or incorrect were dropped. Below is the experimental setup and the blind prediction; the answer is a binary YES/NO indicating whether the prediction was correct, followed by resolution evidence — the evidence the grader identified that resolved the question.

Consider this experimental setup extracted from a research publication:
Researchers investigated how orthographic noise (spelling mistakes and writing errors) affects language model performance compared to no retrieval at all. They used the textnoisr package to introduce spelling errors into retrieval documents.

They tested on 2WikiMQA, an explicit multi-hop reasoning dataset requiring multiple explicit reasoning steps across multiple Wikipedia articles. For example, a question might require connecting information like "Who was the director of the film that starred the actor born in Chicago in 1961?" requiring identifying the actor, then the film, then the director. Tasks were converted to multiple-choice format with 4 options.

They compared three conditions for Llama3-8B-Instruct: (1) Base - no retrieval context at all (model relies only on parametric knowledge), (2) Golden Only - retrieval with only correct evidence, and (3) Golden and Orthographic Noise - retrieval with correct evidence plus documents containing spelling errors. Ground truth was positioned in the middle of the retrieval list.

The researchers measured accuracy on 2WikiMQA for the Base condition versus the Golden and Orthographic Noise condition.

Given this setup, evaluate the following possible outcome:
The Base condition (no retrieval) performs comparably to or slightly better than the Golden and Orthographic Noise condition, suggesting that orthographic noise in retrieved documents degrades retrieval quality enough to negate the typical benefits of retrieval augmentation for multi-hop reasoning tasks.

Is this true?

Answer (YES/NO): NO